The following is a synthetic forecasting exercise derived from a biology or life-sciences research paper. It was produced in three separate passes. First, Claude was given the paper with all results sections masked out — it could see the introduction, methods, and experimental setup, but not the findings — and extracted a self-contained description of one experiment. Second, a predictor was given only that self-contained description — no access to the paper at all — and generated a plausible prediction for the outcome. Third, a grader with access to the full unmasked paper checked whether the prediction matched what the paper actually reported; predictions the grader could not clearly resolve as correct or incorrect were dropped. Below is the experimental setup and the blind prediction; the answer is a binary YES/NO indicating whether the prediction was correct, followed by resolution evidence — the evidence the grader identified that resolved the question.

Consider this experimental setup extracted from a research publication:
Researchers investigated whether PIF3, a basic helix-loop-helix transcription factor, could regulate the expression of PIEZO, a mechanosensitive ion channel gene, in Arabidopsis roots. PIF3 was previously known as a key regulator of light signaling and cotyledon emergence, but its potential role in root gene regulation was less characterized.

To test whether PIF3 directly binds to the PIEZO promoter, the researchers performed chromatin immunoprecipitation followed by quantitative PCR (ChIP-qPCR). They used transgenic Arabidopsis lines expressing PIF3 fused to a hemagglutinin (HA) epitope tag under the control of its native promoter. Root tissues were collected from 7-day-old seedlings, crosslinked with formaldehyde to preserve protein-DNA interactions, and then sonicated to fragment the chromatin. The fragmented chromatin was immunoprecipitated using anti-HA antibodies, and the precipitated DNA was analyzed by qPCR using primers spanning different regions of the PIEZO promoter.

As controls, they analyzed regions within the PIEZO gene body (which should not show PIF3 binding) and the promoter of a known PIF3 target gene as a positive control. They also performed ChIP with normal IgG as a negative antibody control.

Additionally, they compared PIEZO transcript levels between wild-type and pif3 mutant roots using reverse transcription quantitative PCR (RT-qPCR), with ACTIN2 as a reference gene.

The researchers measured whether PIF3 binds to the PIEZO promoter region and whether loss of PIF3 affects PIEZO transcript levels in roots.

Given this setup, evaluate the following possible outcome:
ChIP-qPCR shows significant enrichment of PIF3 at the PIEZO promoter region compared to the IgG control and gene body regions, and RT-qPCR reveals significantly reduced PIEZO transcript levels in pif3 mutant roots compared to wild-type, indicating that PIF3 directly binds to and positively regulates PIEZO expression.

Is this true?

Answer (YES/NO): YES